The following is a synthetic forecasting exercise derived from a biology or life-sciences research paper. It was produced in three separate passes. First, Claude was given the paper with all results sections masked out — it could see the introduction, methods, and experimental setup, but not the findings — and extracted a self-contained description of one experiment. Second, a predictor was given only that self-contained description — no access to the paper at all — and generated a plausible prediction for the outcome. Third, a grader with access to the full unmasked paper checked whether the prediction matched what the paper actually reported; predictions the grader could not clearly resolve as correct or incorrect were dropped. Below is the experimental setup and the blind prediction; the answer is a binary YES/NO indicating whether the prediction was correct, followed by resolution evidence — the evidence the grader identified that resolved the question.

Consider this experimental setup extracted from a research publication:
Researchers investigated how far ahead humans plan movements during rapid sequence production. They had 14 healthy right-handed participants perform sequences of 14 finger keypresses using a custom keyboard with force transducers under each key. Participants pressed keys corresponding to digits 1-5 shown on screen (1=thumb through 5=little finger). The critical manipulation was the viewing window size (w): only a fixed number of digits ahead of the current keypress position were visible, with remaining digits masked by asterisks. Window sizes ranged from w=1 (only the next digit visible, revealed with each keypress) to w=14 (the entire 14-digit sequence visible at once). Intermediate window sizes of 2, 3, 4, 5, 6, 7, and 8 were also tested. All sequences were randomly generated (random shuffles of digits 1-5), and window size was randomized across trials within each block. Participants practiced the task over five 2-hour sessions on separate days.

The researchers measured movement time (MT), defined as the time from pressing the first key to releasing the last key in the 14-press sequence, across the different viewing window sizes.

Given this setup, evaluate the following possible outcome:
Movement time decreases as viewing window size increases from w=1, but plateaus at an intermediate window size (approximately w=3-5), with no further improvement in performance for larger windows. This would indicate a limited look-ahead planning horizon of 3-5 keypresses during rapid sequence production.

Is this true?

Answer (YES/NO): YES